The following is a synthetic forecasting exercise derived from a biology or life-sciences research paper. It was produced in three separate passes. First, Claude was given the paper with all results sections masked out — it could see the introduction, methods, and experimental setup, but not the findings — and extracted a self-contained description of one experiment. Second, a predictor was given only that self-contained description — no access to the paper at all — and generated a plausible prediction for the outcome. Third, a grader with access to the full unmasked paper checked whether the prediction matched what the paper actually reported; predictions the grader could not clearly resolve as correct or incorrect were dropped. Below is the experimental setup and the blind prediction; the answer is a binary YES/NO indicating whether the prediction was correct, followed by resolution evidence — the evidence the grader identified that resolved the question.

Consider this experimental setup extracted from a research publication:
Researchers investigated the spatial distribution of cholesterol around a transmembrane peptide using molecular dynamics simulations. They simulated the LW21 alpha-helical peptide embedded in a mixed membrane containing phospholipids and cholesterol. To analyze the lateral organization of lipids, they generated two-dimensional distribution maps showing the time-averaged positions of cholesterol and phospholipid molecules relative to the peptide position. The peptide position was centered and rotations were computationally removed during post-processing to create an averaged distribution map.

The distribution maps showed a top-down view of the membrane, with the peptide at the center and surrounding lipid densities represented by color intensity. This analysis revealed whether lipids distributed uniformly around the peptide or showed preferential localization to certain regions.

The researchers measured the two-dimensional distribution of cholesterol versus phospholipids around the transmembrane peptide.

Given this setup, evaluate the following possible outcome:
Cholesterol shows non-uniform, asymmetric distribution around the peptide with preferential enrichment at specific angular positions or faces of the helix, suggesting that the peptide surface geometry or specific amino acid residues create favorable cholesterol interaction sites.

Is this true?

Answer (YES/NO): NO